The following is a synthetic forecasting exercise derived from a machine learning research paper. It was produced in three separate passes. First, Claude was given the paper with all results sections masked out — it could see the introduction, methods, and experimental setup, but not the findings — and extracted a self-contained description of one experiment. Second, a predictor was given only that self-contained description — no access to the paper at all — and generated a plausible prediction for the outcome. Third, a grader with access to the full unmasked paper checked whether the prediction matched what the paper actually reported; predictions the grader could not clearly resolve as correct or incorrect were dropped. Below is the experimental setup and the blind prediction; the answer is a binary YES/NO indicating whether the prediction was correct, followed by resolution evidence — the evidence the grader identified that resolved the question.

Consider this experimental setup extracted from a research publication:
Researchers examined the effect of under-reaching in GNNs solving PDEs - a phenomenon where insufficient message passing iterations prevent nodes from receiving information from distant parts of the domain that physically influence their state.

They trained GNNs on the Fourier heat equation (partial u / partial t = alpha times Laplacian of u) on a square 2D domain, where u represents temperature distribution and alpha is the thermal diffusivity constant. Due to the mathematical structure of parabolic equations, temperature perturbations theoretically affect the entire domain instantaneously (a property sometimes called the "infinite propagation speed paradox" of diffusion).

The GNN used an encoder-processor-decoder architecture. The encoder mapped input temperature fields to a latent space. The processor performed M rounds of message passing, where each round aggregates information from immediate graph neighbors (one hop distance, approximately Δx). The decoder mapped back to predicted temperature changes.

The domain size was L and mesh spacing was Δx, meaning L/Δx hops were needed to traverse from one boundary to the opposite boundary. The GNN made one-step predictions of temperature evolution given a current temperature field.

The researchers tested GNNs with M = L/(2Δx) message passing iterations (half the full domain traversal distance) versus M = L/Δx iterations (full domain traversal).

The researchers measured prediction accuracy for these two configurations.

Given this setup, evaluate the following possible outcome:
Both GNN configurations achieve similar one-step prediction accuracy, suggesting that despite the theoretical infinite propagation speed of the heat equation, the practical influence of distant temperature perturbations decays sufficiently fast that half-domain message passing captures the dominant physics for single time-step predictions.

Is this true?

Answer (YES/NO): NO